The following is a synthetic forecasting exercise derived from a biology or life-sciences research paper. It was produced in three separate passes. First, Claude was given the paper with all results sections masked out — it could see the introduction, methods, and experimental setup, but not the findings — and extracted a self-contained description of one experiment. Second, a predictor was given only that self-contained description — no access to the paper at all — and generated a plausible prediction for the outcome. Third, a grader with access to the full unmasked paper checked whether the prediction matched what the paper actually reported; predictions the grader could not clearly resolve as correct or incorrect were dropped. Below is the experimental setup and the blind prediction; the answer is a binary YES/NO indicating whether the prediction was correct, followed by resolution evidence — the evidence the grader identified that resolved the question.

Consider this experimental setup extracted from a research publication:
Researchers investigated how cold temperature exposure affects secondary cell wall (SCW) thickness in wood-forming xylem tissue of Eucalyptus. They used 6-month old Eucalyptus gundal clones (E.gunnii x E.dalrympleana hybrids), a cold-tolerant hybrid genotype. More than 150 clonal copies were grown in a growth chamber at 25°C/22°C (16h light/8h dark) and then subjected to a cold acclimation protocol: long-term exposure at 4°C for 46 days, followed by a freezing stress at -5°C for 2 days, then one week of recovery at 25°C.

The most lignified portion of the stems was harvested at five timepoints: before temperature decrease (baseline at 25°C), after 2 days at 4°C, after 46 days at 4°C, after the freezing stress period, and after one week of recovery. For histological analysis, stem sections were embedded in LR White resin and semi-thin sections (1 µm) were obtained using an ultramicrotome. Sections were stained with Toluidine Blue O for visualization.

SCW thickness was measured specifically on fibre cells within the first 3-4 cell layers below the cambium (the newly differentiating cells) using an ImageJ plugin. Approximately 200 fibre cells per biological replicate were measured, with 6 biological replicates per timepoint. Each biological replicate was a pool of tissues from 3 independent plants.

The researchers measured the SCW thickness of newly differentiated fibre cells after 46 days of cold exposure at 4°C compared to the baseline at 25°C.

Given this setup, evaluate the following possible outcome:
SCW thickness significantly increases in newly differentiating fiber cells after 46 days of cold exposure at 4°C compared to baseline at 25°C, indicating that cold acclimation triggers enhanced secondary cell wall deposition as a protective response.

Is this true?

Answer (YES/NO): YES